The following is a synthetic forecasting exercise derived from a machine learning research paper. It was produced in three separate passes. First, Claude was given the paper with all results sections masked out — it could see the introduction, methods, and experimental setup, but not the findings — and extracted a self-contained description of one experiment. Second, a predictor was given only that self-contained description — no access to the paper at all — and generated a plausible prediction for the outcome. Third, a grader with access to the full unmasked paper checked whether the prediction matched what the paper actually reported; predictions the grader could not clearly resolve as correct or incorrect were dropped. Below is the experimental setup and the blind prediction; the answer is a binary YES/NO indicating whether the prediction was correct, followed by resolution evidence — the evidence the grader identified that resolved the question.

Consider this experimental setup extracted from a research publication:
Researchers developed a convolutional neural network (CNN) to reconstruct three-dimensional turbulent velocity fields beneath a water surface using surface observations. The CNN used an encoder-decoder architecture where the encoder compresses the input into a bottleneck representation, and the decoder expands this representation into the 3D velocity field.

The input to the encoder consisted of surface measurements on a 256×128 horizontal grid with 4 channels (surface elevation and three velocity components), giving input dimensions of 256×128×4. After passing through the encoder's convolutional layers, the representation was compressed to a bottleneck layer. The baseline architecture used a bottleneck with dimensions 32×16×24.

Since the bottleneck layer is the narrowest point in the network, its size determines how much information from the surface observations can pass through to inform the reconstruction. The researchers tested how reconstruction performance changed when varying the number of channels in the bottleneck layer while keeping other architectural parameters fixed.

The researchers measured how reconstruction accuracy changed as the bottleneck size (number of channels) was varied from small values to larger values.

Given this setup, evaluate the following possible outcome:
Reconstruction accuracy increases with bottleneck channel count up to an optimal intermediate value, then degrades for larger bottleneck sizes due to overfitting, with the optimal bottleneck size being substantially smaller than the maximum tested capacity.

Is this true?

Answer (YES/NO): NO